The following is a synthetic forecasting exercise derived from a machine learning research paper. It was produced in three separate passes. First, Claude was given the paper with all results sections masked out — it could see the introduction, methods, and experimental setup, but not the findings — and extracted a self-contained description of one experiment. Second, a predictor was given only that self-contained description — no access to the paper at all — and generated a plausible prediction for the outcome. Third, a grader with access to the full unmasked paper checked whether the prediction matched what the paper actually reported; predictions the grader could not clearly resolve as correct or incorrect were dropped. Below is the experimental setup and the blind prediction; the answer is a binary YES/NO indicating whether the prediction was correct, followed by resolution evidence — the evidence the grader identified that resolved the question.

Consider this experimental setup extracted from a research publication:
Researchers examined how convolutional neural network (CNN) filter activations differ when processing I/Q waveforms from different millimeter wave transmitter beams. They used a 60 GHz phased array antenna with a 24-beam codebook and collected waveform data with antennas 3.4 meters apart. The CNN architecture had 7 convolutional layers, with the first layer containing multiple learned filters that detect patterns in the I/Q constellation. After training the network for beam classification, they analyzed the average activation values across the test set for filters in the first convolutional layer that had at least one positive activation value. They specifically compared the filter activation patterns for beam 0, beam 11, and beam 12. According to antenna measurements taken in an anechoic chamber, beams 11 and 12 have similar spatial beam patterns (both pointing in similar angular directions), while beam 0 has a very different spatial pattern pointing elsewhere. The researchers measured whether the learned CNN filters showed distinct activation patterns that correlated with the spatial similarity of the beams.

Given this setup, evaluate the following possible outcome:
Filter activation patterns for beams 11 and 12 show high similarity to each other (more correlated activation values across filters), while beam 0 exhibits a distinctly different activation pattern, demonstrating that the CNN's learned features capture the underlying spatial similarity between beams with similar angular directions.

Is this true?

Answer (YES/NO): YES